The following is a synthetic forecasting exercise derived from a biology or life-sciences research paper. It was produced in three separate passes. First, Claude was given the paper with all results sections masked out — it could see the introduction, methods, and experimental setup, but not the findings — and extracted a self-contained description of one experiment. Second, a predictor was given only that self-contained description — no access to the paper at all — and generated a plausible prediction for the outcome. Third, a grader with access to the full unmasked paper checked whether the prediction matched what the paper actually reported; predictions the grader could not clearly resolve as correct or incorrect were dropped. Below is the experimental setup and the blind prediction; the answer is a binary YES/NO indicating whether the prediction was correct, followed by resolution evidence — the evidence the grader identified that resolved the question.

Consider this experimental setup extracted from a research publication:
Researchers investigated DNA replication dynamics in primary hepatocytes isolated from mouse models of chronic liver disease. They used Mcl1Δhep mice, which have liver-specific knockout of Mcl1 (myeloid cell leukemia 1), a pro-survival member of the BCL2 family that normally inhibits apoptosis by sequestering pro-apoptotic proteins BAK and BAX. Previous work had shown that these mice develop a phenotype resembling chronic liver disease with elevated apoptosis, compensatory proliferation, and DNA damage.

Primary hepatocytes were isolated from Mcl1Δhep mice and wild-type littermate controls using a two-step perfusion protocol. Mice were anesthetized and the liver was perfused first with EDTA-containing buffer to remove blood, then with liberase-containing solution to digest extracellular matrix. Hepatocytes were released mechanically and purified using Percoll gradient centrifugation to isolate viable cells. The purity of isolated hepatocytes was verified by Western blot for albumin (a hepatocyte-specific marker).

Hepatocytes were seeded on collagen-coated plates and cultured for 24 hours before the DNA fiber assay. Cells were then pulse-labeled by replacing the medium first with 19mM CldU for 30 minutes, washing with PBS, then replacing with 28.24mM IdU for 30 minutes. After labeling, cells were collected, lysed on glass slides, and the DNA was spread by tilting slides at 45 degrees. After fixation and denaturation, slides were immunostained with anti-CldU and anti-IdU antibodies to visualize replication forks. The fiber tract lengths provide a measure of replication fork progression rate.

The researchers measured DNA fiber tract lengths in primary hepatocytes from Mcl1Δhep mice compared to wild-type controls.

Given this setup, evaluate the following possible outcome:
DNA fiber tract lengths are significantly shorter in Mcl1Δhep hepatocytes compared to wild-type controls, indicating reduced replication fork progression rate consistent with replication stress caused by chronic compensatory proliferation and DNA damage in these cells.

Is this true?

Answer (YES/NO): NO